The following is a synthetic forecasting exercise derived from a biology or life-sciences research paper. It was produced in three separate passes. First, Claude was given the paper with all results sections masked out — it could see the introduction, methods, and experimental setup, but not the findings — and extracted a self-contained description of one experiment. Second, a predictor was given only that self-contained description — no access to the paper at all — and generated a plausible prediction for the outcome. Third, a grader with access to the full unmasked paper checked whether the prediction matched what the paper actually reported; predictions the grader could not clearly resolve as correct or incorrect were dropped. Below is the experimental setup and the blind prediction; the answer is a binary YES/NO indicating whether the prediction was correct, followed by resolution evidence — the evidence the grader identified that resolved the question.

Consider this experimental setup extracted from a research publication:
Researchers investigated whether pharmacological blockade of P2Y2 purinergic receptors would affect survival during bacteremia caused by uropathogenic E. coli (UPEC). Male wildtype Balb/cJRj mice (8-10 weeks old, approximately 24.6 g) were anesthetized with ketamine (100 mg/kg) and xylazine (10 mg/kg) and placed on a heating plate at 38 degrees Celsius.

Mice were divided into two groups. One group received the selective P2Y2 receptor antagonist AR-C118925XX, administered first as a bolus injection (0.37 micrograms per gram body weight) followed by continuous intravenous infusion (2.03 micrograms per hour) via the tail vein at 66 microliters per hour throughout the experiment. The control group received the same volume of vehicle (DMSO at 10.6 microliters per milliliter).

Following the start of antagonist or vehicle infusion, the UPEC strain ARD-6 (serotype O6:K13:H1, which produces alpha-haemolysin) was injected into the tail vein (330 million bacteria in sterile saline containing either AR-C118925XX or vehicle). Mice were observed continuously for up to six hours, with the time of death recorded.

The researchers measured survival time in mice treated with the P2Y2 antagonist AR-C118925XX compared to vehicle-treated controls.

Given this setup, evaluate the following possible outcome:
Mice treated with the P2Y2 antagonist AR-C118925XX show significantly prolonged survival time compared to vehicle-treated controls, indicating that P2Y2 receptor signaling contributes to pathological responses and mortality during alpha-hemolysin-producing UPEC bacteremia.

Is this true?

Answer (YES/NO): NO